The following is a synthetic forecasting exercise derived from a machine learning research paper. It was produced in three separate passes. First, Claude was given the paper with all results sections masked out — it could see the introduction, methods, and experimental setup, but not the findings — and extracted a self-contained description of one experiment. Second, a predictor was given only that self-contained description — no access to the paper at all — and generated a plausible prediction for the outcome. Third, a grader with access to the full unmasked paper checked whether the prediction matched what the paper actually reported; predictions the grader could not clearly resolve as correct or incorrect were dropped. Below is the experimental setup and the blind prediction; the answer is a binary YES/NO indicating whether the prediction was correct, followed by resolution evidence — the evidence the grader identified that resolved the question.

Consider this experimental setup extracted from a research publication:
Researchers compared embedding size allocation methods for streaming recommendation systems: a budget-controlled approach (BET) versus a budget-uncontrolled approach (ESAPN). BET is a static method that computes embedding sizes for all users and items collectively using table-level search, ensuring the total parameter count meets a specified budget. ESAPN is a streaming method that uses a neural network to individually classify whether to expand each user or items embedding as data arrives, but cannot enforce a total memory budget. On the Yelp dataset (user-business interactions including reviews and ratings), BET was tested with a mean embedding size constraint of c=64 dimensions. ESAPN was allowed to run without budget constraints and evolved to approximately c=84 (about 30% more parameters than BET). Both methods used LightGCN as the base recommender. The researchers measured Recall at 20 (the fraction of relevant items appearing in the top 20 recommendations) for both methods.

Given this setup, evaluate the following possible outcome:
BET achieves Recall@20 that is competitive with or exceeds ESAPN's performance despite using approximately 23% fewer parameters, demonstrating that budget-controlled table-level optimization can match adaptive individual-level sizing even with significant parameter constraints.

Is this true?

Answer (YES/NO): YES